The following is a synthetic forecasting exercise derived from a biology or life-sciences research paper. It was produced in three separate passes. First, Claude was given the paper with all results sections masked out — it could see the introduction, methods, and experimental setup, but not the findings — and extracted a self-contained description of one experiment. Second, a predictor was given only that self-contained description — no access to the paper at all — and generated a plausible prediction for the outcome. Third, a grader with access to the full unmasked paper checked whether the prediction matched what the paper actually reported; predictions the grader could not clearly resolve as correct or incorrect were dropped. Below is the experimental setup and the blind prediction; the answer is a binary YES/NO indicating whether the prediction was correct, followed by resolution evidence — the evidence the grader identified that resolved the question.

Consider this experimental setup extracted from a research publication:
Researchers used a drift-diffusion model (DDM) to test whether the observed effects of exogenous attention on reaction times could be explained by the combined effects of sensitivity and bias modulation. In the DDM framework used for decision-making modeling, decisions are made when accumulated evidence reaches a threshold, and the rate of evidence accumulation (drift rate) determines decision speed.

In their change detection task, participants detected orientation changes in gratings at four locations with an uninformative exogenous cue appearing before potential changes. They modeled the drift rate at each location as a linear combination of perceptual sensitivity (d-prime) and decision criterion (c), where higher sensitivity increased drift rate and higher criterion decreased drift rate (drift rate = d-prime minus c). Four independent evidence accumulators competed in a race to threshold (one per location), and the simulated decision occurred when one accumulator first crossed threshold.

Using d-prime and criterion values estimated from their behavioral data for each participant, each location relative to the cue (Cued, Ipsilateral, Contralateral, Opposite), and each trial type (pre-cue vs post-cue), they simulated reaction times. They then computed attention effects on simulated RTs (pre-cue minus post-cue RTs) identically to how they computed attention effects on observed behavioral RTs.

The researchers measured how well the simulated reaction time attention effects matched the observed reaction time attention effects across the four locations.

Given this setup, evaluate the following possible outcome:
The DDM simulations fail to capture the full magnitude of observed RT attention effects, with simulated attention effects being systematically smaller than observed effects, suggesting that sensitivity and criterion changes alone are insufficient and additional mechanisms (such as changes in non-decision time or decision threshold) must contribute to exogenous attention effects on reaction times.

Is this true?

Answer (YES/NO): NO